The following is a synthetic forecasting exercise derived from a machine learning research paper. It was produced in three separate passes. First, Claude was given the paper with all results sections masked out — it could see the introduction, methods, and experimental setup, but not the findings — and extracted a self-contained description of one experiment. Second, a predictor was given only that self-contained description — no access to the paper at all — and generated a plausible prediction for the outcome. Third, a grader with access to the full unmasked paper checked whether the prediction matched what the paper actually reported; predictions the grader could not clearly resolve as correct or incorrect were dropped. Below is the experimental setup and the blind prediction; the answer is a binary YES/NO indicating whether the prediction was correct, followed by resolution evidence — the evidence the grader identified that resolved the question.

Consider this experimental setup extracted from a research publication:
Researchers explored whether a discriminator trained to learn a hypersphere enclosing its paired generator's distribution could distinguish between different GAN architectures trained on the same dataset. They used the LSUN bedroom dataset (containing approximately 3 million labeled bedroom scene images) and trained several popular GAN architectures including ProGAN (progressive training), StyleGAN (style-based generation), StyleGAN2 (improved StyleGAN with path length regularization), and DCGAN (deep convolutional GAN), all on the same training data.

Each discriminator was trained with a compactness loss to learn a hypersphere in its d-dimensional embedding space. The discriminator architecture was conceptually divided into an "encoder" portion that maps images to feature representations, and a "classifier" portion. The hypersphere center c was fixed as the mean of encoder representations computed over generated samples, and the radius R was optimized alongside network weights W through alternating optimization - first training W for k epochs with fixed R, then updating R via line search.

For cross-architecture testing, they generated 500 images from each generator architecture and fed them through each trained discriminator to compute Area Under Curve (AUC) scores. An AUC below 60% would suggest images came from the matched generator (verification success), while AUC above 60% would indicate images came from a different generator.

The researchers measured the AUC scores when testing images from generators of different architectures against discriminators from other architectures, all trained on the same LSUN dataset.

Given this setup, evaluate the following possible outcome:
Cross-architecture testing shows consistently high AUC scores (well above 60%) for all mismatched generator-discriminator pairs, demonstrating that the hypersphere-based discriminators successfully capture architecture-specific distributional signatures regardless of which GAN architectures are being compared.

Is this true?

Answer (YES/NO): YES